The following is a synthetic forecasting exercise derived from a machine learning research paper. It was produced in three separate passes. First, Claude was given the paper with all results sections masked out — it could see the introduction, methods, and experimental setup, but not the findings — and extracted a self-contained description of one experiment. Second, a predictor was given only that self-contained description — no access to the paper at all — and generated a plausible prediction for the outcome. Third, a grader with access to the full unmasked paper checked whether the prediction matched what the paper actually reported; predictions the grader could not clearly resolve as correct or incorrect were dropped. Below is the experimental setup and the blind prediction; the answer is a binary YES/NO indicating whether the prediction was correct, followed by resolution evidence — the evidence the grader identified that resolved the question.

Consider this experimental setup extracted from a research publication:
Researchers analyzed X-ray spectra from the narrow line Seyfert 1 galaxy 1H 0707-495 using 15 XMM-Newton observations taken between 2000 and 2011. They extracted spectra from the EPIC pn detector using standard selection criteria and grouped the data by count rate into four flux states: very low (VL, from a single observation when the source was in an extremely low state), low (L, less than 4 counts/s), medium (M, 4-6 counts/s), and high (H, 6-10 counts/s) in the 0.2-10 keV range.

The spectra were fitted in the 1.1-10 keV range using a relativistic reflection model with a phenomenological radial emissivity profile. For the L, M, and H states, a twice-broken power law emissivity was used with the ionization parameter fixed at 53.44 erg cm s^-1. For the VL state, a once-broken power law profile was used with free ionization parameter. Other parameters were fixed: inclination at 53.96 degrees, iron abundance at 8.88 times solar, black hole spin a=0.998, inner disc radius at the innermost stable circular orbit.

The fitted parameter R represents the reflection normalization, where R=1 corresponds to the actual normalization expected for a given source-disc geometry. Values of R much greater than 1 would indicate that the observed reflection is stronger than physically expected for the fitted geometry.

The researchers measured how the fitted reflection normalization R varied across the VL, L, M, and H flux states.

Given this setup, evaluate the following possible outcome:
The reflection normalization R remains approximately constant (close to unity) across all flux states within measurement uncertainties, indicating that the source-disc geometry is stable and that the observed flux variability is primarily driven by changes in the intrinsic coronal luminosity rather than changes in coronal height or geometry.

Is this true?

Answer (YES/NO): NO